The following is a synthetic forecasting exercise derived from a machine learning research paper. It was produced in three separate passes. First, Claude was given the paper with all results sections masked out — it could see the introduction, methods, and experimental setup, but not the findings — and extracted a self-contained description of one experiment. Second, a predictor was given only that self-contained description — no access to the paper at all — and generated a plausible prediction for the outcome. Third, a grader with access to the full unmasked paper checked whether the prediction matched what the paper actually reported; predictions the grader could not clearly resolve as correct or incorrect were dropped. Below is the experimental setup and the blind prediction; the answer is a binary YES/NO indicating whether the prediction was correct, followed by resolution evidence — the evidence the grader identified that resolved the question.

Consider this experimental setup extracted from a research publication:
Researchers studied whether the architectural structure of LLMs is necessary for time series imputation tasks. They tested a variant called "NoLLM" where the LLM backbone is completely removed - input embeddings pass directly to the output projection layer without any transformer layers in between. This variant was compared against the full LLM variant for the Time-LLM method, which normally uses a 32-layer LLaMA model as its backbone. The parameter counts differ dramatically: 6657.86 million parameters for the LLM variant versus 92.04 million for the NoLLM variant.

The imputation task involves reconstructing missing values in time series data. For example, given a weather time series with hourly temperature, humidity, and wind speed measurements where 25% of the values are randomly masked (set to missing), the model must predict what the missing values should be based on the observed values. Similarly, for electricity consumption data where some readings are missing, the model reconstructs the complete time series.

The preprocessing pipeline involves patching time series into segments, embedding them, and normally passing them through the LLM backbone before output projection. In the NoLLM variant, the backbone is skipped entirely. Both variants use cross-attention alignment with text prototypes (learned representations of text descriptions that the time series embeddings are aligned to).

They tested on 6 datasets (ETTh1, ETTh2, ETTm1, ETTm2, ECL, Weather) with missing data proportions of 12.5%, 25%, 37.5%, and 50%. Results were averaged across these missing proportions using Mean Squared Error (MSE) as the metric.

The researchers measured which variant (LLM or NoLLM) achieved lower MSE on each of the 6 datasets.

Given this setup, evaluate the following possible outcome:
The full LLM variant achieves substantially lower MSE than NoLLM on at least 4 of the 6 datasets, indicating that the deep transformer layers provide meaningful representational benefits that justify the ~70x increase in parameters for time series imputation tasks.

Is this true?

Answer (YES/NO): NO